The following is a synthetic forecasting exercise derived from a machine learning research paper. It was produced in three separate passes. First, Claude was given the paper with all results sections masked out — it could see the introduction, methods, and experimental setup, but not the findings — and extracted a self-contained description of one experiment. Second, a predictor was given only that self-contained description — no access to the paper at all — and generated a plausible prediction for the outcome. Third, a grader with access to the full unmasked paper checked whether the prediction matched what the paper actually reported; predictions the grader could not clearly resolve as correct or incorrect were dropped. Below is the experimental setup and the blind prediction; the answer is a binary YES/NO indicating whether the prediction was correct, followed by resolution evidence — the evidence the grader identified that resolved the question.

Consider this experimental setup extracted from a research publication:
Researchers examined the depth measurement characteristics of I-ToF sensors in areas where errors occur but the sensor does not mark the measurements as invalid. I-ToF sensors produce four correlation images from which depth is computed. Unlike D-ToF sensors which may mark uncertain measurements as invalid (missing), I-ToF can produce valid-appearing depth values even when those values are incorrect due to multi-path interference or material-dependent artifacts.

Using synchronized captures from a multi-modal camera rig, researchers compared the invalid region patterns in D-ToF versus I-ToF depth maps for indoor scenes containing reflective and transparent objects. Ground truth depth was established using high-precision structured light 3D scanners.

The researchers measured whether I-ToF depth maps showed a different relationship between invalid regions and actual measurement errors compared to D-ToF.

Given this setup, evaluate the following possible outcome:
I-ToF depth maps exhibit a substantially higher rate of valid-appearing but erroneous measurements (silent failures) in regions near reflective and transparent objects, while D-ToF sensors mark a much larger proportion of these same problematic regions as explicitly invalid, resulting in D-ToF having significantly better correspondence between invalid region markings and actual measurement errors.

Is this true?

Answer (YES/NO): YES